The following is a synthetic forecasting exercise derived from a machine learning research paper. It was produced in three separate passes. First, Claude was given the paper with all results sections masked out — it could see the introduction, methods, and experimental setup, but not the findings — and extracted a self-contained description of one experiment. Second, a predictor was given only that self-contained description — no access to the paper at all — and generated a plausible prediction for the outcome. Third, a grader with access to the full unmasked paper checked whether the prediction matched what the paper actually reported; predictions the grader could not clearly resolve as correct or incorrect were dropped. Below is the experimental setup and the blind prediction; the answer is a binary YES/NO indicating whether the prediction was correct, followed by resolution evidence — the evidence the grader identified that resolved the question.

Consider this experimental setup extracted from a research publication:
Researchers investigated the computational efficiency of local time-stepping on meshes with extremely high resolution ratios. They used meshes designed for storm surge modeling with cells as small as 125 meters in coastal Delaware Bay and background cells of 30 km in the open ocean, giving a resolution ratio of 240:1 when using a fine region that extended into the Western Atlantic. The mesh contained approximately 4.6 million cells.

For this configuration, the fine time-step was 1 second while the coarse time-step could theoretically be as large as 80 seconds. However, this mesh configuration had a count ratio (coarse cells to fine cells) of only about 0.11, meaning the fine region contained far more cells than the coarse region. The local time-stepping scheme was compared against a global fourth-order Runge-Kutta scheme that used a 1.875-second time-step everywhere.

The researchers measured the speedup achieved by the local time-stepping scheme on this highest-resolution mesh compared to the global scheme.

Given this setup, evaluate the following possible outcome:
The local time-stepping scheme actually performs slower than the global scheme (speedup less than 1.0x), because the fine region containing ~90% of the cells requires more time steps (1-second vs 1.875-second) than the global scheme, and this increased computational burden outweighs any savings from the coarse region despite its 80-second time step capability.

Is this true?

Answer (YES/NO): YES